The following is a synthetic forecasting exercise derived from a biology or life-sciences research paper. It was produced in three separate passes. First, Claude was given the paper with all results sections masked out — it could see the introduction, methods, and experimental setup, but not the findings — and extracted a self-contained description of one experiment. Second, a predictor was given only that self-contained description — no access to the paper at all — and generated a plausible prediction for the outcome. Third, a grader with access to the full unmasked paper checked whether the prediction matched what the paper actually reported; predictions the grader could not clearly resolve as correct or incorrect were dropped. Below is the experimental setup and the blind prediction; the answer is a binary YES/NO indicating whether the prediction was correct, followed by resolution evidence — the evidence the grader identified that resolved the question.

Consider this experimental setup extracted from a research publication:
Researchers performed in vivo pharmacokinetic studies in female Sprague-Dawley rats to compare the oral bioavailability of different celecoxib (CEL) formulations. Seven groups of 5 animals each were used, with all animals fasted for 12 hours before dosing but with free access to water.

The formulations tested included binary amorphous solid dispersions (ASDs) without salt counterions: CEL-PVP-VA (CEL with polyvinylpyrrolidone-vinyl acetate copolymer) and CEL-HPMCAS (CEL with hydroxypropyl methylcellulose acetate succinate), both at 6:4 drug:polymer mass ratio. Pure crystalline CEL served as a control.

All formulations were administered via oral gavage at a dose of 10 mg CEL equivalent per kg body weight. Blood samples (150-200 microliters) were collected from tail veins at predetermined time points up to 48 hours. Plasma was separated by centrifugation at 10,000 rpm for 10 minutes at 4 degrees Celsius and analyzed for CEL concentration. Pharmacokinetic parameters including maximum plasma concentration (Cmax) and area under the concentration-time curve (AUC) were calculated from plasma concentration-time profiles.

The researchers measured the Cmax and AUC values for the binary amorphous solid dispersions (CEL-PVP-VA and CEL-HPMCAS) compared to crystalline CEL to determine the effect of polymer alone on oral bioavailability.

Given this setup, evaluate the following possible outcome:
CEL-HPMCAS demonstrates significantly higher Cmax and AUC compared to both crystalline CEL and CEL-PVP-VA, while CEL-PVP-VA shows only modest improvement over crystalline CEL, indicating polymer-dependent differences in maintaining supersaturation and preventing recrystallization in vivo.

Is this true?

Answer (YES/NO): NO